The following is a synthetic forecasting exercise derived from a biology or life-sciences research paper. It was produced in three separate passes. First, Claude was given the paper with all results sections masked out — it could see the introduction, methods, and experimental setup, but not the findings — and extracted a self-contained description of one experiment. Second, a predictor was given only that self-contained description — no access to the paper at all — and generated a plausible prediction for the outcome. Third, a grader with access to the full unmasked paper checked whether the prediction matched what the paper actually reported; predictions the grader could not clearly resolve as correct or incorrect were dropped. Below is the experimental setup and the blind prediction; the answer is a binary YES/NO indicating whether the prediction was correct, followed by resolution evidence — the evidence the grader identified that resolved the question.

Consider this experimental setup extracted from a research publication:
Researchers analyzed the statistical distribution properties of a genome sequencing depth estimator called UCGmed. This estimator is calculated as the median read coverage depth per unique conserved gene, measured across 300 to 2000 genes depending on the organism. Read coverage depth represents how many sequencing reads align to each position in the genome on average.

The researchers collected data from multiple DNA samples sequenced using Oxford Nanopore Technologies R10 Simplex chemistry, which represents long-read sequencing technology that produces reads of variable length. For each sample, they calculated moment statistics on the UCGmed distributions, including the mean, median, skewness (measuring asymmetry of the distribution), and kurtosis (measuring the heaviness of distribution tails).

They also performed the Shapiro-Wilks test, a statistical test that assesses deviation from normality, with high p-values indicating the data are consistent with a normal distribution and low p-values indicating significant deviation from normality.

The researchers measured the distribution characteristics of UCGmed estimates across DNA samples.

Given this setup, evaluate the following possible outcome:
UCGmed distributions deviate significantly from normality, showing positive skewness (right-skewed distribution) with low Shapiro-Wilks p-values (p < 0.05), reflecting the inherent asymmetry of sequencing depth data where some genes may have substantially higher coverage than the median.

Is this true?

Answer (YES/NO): NO